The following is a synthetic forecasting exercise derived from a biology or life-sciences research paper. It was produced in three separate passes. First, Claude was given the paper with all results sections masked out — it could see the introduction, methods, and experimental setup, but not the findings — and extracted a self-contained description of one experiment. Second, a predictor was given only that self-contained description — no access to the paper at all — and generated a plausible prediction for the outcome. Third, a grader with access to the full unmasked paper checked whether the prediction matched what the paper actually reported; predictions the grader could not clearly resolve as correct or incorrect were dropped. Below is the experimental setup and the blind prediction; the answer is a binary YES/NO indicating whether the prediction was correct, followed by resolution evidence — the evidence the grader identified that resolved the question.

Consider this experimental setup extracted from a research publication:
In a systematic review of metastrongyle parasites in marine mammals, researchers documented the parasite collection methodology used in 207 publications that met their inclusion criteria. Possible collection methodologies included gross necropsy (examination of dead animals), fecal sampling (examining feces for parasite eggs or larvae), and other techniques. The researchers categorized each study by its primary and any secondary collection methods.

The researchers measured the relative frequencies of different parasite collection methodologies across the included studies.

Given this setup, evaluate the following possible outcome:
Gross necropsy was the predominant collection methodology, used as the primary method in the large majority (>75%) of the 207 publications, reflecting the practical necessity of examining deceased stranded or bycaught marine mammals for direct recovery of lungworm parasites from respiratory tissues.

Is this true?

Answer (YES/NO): YES